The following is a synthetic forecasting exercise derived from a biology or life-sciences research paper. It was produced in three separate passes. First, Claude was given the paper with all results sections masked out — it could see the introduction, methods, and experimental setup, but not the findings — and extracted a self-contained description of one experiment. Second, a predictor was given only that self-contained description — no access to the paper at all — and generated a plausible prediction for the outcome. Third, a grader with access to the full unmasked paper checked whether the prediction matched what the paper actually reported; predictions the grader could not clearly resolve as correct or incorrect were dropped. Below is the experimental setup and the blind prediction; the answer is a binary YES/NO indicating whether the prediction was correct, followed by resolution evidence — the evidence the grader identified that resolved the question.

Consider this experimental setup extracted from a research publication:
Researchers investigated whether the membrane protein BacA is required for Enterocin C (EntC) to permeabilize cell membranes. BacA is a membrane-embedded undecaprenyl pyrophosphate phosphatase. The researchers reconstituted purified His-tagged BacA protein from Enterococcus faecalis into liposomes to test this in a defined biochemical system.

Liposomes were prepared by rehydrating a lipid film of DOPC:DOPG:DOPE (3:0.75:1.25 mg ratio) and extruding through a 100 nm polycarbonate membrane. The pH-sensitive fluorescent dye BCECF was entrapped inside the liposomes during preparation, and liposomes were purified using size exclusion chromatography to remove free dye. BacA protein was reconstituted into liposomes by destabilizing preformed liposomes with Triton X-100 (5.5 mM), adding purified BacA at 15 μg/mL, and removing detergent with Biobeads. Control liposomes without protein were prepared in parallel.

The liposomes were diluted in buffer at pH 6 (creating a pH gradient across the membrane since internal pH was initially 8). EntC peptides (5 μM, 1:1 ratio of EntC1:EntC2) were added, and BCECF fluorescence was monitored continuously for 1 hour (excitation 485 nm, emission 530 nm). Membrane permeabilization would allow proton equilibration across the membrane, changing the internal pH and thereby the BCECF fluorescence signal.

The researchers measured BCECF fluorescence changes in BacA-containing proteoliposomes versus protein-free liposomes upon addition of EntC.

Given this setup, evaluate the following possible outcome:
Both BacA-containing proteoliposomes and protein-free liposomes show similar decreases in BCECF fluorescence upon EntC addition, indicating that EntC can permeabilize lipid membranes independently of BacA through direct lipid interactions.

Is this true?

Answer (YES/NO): NO